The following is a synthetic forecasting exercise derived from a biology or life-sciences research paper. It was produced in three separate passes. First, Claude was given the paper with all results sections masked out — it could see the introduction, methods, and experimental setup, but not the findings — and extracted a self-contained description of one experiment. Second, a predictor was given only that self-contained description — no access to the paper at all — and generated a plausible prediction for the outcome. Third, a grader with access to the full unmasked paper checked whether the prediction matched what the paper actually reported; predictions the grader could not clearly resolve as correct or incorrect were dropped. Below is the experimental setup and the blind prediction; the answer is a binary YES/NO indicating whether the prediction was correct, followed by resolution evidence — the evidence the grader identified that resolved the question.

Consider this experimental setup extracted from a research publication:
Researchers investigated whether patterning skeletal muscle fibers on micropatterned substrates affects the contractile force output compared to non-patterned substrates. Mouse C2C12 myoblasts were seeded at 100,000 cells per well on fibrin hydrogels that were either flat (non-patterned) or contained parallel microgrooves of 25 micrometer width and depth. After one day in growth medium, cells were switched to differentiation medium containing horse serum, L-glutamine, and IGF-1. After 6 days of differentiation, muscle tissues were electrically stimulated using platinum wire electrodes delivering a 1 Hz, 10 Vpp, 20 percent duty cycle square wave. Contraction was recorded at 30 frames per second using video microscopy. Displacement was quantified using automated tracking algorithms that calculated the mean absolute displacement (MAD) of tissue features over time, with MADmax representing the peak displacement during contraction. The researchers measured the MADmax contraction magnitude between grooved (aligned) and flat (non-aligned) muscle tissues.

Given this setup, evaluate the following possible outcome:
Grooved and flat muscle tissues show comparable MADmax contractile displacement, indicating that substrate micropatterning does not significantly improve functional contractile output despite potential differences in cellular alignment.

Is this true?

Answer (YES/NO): YES